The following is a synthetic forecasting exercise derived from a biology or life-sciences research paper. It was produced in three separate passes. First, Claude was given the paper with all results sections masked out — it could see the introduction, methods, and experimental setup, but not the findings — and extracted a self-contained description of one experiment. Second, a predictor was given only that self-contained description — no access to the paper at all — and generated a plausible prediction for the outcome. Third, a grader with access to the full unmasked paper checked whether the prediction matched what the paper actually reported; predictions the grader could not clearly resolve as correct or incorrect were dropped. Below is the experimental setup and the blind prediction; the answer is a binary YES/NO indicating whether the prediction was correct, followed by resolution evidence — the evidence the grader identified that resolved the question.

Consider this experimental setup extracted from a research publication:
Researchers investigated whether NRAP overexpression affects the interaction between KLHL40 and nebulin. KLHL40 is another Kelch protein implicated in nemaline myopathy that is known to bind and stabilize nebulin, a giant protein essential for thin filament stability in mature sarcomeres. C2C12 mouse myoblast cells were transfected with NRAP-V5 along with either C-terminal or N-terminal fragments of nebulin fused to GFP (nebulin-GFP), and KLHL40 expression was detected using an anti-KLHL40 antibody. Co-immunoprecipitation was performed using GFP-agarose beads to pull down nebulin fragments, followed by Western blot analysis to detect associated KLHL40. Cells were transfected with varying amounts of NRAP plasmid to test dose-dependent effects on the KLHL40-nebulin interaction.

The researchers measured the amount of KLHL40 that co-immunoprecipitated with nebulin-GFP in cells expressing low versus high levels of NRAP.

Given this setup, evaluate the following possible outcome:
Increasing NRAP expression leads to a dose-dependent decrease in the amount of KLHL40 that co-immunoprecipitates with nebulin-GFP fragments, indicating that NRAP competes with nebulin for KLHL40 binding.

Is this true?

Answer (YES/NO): NO